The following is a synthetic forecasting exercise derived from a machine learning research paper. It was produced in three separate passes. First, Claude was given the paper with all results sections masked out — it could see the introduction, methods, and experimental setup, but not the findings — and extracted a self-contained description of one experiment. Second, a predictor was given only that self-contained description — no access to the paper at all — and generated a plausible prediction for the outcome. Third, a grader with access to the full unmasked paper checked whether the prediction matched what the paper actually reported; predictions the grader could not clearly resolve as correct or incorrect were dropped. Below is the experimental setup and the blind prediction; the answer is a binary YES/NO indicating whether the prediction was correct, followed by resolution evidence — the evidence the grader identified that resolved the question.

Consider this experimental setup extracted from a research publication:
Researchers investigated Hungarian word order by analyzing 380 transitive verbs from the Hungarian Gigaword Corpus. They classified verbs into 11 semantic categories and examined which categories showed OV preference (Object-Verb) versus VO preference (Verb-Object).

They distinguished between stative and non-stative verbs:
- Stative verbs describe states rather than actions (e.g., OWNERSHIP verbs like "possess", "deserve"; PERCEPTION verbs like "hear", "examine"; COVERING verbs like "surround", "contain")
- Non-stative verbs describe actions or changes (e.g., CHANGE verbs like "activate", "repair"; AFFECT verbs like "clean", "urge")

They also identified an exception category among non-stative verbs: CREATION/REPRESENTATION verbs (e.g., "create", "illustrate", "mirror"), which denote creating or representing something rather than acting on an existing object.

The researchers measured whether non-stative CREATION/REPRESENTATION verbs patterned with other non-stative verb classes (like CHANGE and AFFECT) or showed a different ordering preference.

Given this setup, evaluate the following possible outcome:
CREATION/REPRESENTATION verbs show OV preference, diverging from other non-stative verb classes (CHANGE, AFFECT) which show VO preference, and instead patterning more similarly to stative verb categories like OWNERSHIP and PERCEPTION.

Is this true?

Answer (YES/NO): YES